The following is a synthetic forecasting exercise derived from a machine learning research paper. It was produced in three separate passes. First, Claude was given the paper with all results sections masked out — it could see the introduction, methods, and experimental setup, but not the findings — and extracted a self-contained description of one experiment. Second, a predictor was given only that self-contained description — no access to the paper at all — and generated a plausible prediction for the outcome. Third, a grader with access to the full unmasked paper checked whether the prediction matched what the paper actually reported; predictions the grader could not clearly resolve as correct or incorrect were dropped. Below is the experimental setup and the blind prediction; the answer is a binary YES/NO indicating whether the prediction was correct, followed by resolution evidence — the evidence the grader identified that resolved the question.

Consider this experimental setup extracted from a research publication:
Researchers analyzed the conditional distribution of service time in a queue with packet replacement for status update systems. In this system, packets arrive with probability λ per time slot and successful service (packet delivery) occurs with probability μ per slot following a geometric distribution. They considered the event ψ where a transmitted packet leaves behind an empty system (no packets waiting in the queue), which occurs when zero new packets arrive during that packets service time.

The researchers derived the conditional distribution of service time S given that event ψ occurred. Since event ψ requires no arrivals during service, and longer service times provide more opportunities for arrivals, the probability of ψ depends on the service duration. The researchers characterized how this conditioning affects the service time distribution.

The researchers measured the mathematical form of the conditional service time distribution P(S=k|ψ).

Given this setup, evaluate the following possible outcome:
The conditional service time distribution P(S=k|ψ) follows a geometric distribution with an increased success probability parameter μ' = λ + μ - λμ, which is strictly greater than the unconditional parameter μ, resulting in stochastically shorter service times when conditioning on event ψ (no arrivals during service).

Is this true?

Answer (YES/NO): YES